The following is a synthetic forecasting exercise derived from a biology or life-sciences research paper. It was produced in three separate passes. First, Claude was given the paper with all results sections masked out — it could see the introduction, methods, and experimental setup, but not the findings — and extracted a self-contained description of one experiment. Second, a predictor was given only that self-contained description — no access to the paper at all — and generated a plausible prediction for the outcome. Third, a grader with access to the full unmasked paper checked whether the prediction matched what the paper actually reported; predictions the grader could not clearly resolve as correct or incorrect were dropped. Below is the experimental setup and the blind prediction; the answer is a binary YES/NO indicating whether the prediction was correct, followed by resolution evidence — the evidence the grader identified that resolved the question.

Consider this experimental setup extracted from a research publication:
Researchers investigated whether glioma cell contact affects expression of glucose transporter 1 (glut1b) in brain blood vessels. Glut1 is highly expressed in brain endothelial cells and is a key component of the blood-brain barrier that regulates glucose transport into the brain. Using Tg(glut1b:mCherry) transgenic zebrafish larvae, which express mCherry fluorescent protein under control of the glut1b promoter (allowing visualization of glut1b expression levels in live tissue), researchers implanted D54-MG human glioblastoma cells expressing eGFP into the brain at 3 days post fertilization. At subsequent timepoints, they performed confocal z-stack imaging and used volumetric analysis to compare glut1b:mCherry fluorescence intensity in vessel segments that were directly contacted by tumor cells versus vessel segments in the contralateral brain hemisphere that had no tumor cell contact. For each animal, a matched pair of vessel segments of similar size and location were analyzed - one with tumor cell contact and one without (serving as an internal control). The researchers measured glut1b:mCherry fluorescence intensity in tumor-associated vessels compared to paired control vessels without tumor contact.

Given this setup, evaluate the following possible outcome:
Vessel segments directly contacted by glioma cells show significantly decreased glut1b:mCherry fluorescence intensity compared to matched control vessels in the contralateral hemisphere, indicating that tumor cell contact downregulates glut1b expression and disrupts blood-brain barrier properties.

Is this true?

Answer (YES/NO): NO